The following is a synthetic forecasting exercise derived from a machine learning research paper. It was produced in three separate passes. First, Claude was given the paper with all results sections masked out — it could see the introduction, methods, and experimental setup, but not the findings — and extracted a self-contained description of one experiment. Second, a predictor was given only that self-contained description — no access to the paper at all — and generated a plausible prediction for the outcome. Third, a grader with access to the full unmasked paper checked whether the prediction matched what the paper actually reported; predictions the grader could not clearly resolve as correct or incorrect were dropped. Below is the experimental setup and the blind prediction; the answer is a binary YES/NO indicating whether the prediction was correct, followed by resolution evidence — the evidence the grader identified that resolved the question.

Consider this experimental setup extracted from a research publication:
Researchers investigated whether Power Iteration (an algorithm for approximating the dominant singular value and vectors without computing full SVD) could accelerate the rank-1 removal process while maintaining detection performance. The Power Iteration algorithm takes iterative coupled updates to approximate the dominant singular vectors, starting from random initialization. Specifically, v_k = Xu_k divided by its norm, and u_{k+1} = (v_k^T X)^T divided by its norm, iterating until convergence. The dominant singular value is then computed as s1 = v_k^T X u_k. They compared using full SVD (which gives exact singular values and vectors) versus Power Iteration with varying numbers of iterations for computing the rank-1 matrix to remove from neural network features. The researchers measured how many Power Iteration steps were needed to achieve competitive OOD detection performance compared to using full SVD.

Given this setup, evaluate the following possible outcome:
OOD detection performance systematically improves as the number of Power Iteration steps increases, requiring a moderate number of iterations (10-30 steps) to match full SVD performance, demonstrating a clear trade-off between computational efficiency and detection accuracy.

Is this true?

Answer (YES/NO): YES